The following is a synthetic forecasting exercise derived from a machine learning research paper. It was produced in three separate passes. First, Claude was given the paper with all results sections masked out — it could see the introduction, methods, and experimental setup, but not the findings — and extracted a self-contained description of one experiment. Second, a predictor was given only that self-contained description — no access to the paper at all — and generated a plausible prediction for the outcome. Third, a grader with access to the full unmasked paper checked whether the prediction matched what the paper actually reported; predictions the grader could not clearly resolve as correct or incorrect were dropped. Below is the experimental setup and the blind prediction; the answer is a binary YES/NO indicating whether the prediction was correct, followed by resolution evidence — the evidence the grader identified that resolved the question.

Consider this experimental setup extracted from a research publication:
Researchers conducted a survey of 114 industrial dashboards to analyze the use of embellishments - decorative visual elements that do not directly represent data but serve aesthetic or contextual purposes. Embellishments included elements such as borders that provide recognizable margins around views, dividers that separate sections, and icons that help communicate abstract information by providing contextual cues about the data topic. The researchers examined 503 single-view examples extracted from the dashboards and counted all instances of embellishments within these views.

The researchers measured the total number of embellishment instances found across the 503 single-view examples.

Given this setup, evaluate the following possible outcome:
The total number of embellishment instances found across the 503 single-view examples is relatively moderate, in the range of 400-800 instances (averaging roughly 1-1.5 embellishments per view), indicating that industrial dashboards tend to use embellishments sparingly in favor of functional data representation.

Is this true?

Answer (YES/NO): NO